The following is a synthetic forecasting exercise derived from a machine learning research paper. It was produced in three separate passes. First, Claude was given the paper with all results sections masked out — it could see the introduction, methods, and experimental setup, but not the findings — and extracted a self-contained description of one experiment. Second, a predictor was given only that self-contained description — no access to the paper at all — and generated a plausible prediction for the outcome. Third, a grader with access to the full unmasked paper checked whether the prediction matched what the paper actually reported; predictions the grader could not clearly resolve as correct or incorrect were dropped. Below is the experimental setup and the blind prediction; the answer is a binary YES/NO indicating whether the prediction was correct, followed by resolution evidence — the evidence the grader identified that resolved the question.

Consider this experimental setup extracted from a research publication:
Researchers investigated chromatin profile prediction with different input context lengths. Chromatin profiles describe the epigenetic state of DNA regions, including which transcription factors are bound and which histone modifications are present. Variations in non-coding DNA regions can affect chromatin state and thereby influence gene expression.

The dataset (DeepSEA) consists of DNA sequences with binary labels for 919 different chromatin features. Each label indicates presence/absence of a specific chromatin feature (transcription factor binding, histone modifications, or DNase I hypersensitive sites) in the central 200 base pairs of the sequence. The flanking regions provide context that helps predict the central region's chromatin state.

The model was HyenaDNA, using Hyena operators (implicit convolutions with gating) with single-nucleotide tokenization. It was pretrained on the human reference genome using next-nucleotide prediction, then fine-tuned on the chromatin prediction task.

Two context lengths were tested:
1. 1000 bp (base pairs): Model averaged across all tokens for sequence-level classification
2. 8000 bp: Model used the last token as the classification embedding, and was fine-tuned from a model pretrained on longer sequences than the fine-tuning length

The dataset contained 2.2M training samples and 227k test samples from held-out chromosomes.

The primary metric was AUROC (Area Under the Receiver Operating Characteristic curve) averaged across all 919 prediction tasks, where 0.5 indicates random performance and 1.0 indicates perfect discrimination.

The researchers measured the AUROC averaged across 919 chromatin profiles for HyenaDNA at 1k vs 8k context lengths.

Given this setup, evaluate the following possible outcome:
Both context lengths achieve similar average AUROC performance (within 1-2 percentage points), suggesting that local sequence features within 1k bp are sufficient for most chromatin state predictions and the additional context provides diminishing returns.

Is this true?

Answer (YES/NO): NO